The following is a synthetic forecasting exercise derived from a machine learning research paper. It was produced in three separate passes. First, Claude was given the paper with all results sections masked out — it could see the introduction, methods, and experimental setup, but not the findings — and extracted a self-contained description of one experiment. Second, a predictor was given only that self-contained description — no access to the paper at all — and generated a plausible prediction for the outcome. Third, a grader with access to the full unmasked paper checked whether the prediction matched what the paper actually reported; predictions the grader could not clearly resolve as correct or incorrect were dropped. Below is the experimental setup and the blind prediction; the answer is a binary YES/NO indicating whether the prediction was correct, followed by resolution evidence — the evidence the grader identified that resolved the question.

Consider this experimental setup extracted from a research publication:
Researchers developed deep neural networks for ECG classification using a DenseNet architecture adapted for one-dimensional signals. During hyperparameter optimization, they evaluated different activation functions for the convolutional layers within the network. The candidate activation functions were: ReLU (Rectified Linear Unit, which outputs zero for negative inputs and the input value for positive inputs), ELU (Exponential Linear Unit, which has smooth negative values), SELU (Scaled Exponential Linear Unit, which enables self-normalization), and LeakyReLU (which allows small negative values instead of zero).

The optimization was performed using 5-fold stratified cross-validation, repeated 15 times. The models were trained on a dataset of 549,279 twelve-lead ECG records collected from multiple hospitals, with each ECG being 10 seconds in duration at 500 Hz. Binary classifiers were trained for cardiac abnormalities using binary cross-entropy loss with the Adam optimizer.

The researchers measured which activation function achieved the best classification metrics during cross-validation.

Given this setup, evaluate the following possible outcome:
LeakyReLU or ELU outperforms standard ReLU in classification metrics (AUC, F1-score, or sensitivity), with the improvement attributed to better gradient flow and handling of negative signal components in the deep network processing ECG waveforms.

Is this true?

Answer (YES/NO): NO